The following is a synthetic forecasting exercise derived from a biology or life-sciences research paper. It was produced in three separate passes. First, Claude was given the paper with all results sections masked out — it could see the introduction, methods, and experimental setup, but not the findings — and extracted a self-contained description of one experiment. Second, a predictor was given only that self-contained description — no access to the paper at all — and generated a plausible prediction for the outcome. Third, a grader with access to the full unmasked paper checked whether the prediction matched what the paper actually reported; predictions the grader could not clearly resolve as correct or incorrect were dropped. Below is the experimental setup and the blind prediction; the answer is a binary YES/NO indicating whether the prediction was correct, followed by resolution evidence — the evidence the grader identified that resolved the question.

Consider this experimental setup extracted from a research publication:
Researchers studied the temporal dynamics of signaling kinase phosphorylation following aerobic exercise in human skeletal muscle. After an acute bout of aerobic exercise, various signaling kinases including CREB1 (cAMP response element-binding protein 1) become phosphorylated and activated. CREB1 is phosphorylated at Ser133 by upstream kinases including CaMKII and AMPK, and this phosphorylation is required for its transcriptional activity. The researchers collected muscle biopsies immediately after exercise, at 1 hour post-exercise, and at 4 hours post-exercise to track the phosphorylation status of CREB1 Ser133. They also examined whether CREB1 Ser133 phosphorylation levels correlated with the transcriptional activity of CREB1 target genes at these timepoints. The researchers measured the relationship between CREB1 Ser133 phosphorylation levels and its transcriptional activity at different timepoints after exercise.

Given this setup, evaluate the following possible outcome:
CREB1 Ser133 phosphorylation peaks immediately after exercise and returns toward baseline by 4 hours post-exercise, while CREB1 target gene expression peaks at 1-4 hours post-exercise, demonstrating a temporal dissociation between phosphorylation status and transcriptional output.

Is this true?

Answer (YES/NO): NO